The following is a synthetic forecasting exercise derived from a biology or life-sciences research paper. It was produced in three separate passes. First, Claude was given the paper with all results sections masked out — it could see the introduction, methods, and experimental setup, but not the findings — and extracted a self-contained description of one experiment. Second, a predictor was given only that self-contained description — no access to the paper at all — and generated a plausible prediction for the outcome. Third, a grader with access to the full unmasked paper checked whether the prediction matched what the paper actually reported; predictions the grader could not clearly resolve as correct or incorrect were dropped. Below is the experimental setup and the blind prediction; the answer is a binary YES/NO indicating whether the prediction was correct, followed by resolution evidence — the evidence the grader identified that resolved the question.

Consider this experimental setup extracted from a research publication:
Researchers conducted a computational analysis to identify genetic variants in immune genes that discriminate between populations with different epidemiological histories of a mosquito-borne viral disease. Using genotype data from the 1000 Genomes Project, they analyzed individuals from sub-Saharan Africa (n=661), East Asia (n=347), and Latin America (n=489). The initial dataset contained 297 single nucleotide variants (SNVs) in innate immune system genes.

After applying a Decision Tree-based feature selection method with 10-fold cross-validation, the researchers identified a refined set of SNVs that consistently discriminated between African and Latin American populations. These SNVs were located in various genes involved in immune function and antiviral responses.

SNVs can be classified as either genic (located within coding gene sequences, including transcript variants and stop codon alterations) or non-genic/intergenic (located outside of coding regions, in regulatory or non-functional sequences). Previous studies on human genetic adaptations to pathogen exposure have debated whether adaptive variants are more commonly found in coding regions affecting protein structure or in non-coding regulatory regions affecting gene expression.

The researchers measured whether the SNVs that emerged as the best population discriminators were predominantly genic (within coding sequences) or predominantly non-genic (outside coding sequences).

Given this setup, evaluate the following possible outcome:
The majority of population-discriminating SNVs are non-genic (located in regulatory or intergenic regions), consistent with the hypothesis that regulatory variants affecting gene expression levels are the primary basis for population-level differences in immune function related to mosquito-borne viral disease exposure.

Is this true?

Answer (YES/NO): NO